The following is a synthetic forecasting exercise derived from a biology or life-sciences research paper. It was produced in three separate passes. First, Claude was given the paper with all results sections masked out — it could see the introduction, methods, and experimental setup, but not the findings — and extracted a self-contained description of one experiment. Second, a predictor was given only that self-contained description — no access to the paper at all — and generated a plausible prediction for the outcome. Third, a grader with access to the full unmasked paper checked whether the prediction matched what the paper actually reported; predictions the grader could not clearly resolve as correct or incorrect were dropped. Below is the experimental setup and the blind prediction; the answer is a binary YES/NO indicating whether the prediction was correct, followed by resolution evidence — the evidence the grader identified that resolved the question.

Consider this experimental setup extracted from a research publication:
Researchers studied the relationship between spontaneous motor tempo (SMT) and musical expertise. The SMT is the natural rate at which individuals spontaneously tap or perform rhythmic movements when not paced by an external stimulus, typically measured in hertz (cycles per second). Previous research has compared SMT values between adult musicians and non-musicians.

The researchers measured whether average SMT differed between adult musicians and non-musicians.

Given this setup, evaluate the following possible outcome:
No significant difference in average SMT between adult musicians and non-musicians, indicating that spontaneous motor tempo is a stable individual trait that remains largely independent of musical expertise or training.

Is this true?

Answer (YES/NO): NO